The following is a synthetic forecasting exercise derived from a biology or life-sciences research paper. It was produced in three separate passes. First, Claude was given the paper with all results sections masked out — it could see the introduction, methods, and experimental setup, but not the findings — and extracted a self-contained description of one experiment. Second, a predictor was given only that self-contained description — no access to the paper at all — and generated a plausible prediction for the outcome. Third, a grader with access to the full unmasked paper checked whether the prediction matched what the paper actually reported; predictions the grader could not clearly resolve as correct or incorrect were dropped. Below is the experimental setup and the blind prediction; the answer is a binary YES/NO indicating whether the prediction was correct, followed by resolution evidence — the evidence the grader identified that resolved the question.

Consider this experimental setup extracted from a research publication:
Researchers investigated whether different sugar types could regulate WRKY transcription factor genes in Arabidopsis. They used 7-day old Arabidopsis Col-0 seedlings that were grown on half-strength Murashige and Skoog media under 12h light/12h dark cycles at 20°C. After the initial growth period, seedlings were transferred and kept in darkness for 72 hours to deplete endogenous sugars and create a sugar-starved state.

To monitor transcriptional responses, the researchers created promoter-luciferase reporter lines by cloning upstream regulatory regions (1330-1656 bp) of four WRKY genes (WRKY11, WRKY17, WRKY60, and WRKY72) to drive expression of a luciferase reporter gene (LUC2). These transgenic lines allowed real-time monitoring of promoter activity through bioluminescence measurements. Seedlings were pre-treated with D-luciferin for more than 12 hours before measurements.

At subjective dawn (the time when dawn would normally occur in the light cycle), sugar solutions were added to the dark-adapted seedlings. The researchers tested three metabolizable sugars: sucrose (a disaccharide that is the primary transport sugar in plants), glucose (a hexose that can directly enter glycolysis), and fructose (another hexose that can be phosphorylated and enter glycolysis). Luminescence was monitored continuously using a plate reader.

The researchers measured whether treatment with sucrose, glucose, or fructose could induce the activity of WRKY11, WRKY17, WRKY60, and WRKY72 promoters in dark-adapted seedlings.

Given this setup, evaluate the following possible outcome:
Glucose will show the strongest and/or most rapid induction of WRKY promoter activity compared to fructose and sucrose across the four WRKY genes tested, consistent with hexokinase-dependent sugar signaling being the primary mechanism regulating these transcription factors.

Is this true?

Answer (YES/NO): NO